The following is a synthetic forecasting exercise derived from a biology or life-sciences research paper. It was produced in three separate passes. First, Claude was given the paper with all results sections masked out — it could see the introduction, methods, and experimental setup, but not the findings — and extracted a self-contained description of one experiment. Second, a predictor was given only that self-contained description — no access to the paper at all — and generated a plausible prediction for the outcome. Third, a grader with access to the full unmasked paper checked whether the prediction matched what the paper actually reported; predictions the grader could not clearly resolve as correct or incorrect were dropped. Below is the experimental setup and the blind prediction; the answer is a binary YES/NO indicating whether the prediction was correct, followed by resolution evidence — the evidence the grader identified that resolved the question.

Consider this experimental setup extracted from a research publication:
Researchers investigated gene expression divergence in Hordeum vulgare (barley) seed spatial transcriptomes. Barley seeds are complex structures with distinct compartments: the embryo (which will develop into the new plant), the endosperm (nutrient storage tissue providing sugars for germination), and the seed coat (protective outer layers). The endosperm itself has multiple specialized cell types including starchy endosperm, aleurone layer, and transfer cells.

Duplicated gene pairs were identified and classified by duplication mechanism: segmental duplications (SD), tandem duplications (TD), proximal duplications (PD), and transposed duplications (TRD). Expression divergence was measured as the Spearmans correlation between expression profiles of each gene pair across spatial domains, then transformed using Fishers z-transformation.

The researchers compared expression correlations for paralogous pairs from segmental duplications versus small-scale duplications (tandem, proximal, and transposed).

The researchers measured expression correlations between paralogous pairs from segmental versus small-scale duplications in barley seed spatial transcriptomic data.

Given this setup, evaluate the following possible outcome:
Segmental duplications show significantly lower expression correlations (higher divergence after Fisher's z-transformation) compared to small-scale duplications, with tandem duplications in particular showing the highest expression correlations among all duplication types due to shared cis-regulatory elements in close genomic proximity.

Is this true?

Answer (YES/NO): NO